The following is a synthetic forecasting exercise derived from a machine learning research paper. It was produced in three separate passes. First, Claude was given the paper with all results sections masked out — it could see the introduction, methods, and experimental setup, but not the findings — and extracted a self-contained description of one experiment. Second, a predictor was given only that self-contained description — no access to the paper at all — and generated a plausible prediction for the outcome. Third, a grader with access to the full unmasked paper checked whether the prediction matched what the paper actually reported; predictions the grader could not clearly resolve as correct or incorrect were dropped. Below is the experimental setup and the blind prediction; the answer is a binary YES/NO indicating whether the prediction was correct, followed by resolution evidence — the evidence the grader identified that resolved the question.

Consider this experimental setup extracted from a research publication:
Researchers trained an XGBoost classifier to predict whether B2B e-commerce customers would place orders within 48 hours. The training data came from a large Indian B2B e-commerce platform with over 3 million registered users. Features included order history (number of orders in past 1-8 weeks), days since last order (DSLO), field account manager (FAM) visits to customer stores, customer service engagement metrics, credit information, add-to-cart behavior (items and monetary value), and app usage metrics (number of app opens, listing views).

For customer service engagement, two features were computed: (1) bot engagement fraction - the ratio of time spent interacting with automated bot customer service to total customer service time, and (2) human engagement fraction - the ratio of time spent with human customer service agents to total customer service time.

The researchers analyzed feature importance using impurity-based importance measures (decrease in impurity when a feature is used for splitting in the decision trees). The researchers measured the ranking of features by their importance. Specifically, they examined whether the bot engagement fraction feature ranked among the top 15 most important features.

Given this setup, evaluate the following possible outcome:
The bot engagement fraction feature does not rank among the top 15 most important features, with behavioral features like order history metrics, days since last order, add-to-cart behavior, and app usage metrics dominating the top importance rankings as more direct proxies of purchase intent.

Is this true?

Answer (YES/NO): NO